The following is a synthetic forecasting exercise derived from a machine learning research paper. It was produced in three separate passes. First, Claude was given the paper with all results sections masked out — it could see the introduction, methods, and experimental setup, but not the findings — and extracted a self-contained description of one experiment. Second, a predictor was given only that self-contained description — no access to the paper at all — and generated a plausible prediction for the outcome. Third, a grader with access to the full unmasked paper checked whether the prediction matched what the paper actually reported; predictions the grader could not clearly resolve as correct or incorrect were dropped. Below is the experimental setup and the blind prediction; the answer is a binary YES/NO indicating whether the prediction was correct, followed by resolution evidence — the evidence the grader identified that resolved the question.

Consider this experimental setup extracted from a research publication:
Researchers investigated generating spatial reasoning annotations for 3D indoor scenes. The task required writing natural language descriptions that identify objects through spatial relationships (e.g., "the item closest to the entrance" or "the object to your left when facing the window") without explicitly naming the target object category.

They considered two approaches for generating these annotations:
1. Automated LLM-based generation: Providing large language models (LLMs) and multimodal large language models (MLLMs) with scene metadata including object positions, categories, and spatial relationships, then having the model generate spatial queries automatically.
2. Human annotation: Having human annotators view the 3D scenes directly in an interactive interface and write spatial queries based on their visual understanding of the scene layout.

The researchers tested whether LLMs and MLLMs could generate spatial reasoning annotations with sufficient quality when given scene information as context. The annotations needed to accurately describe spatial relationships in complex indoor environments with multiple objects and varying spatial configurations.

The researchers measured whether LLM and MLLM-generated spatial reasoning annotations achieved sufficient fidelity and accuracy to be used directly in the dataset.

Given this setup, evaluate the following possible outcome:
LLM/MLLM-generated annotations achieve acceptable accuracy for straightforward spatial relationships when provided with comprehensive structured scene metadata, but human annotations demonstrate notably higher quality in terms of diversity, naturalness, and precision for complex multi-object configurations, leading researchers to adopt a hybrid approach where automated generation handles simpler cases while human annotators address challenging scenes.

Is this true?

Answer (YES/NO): NO